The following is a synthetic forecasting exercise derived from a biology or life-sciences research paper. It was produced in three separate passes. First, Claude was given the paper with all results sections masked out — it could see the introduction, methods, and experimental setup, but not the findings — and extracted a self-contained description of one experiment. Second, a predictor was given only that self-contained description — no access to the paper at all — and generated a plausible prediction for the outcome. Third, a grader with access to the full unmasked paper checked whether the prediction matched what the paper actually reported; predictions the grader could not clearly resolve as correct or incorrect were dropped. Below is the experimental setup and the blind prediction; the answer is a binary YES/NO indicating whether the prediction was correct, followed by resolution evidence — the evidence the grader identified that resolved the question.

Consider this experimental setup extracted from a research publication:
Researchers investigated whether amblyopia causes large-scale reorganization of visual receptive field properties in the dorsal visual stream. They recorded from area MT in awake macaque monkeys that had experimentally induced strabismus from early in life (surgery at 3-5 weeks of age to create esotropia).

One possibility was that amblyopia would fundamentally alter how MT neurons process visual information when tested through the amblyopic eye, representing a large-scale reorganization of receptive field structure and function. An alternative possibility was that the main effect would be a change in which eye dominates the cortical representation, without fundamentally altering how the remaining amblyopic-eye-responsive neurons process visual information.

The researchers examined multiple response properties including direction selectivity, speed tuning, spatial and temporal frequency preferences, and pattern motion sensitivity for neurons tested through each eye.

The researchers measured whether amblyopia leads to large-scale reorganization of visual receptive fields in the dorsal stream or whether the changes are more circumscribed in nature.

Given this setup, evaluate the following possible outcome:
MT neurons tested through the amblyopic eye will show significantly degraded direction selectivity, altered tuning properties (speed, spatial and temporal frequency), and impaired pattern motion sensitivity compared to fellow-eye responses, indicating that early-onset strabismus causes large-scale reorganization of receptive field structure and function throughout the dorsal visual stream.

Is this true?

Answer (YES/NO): NO